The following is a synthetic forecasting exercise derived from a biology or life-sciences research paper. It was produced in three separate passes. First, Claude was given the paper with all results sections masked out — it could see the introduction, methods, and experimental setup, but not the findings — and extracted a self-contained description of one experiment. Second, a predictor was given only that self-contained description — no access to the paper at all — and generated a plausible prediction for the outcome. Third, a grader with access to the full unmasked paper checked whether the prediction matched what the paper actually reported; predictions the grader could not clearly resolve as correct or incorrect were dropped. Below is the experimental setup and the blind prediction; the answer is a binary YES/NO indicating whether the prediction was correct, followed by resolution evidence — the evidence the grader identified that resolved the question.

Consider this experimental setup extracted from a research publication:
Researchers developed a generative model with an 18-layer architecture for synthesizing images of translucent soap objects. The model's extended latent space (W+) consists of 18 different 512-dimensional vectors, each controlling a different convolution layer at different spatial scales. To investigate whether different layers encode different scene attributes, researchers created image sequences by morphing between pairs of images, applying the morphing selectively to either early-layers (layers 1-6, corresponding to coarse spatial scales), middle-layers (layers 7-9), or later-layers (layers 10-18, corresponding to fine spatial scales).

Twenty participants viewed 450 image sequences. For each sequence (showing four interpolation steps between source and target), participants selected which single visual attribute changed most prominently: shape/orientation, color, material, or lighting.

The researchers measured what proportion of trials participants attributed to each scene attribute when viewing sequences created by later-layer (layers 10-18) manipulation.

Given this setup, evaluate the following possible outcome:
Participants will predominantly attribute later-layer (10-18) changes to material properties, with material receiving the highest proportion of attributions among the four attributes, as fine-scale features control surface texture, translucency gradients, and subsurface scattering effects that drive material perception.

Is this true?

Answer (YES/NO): NO